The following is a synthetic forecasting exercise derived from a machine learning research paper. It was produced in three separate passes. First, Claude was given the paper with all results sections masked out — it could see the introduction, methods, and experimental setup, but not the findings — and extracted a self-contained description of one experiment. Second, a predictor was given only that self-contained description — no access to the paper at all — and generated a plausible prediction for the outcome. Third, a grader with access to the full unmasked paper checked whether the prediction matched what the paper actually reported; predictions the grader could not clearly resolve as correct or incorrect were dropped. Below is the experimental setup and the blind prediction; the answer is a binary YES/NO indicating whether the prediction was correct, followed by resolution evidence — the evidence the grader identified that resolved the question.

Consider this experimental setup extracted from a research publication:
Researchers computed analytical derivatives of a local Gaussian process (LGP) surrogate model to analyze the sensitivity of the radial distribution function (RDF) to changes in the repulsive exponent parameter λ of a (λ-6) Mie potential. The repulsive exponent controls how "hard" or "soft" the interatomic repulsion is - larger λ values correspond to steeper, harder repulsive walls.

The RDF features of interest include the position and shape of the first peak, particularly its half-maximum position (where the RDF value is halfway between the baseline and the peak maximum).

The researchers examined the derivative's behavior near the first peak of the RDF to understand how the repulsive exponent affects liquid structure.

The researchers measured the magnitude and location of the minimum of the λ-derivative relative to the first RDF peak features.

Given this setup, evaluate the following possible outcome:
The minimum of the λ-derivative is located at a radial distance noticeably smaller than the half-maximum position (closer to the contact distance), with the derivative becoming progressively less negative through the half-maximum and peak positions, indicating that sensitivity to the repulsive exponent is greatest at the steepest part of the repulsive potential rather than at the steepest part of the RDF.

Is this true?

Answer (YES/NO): NO